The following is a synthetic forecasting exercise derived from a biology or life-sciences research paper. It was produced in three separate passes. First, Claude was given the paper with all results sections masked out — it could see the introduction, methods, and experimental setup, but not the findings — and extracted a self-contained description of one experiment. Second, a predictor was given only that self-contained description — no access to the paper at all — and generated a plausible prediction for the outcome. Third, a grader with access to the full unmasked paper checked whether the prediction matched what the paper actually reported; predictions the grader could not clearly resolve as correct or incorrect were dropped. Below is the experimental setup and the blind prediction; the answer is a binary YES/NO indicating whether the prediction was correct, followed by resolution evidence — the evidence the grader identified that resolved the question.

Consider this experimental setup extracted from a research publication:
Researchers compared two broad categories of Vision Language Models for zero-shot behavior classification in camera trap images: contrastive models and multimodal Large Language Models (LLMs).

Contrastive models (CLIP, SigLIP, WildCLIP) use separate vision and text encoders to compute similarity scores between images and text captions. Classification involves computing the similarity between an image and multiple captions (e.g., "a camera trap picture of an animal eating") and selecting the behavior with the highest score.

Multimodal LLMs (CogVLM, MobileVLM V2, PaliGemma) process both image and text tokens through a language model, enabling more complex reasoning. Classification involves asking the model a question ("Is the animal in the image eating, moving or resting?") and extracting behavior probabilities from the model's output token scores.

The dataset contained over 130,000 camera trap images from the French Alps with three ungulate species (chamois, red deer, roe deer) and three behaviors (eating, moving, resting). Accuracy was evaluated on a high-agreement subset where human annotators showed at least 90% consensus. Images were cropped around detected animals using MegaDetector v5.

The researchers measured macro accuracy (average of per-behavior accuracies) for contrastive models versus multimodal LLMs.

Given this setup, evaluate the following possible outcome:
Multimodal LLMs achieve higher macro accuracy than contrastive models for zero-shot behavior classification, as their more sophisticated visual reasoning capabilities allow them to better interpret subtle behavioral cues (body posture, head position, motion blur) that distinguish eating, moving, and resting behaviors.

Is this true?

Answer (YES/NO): YES